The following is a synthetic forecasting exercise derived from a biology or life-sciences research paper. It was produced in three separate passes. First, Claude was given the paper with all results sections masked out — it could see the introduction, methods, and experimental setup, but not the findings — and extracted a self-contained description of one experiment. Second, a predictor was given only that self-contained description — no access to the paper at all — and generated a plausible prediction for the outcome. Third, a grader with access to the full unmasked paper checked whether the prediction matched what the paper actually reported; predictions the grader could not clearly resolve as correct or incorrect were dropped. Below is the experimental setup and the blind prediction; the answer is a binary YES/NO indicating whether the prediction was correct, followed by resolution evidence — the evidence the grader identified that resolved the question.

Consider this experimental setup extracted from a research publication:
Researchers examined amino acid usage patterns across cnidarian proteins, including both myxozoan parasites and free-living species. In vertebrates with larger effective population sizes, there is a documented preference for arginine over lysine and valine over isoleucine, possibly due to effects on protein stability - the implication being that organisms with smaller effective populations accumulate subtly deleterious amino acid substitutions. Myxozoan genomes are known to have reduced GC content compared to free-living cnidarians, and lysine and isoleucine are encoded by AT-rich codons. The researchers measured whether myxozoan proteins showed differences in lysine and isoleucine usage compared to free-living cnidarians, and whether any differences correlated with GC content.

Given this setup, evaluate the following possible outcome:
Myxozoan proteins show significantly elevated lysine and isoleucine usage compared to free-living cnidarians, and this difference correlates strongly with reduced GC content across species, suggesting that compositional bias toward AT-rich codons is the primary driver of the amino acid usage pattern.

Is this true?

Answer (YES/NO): NO